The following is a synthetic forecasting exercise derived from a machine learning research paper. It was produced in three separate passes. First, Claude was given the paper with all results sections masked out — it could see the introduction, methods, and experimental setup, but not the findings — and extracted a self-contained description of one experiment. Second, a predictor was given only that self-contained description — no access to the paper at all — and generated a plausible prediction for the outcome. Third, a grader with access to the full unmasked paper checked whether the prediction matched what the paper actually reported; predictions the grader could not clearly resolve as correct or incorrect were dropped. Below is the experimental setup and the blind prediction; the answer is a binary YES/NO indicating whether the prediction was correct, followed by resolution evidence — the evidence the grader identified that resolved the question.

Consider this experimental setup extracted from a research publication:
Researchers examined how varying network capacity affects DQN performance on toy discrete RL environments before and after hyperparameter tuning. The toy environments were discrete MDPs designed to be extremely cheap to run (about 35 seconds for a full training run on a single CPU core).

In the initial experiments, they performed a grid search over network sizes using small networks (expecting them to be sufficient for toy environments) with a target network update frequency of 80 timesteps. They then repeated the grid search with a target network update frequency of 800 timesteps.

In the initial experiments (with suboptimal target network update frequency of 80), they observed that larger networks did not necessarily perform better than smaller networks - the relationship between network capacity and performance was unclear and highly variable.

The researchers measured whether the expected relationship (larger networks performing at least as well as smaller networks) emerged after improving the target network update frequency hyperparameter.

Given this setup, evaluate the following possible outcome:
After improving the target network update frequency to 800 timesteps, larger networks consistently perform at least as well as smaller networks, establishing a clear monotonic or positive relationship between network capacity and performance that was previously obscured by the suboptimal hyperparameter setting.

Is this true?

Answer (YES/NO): YES